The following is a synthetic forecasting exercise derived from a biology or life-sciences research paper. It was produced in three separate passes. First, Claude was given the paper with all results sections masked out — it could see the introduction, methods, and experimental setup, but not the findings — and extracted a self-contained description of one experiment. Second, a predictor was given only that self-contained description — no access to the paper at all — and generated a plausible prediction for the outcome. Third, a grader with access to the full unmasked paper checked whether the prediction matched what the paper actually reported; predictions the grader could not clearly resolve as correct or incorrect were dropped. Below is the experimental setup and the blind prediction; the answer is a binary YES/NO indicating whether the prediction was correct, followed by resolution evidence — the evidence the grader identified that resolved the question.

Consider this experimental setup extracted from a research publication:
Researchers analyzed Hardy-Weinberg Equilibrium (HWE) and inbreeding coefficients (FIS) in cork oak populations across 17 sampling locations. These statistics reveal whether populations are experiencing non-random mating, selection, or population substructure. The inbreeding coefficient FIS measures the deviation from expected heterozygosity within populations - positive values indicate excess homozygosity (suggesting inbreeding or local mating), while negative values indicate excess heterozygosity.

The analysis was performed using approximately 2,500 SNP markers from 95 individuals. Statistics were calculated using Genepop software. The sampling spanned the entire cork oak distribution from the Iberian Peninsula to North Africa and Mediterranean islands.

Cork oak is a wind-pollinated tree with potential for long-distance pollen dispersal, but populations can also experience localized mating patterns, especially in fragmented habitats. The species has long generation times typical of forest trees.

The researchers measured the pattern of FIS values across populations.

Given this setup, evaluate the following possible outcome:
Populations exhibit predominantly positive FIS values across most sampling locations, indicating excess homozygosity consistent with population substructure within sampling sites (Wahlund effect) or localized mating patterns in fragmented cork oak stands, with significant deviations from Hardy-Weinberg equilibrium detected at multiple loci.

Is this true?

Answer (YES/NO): YES